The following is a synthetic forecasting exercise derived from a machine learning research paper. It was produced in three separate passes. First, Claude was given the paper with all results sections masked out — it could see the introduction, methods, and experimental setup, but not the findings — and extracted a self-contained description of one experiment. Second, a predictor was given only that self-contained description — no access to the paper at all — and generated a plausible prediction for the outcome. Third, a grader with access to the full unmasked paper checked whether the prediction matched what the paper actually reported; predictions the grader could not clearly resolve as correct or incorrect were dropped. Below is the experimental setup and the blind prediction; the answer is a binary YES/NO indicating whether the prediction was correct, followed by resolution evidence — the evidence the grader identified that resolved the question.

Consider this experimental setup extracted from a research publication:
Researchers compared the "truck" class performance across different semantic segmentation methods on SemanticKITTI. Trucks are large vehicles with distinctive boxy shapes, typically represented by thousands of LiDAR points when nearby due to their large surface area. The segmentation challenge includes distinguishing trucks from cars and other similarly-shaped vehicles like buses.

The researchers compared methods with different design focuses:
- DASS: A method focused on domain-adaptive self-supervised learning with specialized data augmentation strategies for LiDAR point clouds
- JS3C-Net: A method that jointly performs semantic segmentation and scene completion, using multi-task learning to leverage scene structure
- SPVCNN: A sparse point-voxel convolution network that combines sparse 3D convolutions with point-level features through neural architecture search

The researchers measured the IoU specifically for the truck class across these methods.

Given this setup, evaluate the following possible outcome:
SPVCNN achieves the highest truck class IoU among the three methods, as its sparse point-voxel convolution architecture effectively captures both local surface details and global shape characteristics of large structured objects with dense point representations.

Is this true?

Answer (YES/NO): NO